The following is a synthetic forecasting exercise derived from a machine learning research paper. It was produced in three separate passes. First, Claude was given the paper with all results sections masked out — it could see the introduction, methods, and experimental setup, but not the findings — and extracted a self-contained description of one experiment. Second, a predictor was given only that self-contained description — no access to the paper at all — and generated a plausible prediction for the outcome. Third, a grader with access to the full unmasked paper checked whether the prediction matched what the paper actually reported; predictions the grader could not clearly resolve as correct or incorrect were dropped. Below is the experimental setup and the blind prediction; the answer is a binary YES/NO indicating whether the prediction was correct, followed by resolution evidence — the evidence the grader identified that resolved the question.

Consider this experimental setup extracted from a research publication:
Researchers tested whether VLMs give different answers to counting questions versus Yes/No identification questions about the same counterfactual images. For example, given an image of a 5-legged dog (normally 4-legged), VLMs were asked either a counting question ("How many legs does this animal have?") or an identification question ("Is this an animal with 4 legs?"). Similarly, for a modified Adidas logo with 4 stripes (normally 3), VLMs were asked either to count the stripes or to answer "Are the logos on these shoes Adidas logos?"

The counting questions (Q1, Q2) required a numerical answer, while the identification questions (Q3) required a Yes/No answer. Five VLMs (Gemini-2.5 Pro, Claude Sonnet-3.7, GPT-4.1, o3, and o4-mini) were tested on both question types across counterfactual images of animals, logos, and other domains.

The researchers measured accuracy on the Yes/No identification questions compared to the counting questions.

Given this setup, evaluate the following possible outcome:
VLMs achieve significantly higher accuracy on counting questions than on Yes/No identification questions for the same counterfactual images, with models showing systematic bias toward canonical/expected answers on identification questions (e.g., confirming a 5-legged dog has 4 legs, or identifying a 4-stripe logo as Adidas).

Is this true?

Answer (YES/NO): NO